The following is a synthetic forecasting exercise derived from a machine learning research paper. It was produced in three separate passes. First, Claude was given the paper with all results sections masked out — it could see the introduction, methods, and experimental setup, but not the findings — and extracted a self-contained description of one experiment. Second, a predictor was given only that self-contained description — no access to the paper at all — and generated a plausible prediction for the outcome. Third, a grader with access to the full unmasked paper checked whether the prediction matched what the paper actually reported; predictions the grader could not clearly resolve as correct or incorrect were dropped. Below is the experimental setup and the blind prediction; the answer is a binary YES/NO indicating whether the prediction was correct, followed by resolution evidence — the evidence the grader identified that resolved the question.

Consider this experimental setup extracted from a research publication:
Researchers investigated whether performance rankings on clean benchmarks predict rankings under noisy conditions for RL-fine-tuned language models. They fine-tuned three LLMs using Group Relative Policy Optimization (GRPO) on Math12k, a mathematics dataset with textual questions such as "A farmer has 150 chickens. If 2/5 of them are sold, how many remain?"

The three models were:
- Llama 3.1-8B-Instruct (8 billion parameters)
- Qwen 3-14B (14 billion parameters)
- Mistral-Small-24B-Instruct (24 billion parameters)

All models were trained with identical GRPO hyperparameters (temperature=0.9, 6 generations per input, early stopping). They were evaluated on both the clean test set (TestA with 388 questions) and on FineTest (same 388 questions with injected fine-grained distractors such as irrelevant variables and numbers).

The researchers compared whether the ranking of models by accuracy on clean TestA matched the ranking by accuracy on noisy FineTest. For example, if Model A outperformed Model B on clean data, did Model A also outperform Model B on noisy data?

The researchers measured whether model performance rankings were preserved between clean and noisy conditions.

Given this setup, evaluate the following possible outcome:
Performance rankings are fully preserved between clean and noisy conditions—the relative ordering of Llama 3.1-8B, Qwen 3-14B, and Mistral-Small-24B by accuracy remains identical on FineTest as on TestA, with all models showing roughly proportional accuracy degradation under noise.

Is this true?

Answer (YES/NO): NO